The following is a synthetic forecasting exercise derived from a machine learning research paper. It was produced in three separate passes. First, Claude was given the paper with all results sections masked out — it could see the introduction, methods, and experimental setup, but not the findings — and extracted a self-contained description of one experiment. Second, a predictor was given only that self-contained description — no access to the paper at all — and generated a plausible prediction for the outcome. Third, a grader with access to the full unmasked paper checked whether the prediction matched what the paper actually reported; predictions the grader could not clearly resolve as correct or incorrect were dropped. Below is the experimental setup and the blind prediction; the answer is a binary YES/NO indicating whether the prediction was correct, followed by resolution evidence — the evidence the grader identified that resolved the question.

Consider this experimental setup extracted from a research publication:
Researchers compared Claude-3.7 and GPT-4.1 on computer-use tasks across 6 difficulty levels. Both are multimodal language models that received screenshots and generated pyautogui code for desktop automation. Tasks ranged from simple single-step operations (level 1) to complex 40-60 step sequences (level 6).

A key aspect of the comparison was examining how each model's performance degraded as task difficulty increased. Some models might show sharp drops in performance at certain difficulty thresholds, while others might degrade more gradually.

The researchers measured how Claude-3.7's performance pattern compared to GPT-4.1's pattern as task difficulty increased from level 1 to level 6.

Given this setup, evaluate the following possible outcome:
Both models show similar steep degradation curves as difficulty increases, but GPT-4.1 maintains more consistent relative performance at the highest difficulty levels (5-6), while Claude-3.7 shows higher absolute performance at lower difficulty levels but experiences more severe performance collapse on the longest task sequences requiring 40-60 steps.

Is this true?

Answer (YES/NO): NO